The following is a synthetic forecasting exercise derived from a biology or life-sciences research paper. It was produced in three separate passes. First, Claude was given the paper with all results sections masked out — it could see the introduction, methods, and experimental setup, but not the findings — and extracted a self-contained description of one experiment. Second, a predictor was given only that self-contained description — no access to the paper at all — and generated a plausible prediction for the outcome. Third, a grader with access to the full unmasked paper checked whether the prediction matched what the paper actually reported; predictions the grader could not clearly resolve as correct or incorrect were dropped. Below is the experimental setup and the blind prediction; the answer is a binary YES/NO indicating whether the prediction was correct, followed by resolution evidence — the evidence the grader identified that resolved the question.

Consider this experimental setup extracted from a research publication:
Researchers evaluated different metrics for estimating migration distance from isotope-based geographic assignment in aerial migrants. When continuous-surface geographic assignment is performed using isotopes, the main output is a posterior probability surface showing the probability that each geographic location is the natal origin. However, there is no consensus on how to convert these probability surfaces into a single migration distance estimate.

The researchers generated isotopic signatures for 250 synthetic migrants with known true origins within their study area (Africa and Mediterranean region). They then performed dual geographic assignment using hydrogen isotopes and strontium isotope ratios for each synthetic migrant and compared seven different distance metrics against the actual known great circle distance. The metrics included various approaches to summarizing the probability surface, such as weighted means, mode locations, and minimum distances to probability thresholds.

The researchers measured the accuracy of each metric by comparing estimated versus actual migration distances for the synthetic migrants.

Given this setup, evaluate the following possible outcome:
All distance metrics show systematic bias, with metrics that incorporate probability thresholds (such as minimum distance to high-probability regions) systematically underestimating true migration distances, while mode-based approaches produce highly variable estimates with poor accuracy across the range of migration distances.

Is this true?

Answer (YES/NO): NO